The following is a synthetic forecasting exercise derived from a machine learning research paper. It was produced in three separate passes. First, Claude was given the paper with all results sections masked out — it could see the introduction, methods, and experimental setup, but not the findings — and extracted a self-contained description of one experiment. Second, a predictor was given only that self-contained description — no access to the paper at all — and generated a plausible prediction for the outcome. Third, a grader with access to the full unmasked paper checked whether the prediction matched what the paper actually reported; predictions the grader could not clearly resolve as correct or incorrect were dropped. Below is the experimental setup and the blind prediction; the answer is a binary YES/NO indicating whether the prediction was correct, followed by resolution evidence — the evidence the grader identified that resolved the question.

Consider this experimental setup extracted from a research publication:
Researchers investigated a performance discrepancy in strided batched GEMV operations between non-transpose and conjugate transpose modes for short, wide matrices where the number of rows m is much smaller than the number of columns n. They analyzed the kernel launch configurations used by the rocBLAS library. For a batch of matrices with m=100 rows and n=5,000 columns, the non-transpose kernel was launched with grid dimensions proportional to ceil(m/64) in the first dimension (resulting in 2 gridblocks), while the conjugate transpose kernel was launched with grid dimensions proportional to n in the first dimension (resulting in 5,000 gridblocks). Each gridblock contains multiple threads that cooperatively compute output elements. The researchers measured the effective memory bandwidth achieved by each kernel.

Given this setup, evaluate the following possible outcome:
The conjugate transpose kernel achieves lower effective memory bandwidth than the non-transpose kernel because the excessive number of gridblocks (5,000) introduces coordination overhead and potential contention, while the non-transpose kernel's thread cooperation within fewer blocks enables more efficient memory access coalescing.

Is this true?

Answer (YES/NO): YES